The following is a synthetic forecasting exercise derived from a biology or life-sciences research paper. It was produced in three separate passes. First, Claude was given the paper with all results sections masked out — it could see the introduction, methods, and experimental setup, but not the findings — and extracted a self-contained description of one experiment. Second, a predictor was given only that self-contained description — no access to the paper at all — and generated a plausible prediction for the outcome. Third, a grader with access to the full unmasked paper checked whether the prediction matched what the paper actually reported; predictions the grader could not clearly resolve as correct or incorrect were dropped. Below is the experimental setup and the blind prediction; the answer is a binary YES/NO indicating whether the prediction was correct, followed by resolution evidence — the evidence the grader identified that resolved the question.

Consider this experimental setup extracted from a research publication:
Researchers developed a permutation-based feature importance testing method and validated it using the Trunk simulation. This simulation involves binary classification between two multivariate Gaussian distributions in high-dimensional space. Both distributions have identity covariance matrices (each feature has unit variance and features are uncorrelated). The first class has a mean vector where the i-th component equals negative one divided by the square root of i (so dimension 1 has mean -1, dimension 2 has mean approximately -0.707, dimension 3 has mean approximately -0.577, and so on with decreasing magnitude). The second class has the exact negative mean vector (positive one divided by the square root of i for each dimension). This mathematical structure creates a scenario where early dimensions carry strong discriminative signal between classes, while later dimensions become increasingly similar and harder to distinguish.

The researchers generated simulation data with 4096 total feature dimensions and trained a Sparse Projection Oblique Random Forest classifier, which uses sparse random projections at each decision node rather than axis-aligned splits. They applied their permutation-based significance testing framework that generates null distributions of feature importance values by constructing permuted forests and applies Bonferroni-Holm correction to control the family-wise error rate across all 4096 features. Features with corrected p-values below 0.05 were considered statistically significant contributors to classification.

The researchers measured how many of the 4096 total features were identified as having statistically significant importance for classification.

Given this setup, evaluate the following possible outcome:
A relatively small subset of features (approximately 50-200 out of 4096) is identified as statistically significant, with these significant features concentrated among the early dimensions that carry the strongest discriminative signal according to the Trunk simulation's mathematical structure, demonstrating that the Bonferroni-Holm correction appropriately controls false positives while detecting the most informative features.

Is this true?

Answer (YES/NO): NO